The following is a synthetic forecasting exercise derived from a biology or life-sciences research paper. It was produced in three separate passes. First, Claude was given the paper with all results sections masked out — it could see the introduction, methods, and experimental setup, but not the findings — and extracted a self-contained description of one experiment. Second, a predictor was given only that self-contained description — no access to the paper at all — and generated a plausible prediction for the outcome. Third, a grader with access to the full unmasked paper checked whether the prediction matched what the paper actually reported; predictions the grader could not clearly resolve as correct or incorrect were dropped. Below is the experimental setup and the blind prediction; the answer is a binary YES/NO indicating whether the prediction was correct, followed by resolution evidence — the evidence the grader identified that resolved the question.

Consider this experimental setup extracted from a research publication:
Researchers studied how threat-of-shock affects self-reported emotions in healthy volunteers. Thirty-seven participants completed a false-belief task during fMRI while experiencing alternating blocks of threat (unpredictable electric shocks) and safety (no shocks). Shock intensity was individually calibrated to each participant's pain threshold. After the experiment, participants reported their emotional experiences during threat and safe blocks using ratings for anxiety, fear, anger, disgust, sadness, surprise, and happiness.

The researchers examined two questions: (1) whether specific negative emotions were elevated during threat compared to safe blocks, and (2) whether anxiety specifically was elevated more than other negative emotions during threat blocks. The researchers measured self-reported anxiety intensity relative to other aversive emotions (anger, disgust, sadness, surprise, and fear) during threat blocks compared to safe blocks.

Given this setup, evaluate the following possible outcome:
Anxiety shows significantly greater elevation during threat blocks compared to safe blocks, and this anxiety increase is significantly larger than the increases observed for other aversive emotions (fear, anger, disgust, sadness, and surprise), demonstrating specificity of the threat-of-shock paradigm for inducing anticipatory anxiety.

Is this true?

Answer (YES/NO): NO